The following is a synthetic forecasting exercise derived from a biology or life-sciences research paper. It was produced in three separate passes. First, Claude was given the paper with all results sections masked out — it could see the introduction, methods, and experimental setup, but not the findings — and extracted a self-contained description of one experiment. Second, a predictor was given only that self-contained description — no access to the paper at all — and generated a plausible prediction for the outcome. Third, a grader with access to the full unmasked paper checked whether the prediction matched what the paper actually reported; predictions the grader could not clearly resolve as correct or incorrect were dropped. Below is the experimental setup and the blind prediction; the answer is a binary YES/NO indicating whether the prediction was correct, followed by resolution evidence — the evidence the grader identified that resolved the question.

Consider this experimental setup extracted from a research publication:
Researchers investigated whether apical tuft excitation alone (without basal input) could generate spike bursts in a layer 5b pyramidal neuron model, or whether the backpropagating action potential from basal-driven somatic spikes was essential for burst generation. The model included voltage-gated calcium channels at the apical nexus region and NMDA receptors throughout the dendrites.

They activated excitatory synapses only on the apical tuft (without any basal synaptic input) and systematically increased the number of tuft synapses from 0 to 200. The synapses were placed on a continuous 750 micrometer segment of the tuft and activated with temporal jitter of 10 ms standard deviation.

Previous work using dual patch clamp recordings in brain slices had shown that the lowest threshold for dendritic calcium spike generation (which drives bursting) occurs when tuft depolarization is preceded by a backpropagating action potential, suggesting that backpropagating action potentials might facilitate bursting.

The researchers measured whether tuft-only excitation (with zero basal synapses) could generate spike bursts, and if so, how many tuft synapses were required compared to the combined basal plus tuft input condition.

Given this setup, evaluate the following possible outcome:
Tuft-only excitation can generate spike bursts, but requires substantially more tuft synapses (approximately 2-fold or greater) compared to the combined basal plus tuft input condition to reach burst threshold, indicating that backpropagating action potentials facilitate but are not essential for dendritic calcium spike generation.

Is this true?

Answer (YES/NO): YES